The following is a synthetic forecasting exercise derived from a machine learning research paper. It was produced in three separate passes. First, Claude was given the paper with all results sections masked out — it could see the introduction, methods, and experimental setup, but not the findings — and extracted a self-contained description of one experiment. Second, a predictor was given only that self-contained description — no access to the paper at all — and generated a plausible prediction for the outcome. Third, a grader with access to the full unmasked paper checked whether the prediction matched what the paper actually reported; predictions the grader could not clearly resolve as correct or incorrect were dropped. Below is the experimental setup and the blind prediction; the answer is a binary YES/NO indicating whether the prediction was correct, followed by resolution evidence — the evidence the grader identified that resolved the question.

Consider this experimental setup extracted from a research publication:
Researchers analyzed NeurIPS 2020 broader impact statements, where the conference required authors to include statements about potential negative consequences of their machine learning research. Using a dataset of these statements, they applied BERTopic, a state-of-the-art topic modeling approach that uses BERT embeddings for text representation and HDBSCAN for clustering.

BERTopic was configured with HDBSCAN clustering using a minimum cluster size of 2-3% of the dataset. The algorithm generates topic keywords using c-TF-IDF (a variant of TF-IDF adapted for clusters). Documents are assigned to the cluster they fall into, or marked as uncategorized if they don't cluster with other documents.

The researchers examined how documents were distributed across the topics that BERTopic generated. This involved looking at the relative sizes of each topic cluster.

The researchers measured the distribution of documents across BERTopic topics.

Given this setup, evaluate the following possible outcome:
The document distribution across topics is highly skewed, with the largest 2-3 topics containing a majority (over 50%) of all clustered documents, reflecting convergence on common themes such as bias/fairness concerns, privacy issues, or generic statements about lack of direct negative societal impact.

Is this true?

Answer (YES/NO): NO